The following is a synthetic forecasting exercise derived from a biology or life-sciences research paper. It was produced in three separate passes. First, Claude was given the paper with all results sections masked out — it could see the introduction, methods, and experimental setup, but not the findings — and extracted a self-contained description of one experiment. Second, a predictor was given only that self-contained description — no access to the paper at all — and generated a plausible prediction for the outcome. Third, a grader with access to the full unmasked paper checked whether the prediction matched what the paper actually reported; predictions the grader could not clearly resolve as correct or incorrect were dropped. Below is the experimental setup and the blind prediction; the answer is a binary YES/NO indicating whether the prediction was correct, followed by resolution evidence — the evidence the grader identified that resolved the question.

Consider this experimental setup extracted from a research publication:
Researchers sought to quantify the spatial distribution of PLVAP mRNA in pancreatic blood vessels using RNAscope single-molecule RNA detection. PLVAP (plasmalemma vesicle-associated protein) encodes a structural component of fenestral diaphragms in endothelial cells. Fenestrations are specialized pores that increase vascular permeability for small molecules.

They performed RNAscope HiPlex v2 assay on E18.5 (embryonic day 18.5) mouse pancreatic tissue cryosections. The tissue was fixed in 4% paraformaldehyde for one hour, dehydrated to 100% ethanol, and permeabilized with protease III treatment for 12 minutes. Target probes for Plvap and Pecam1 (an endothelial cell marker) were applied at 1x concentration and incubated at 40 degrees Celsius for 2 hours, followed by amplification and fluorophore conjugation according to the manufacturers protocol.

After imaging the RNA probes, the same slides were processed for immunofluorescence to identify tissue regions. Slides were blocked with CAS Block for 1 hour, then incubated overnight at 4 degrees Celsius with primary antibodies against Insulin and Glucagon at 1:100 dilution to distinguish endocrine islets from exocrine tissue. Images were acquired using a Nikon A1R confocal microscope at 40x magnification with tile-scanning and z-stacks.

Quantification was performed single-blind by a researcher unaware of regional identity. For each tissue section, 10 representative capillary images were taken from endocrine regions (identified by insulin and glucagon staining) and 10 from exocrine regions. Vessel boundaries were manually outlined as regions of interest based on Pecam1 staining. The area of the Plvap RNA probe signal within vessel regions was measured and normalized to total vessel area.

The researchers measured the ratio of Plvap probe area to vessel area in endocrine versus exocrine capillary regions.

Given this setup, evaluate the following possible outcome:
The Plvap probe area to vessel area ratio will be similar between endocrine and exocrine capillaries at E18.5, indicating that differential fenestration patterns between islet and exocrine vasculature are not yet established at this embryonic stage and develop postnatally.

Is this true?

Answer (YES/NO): NO